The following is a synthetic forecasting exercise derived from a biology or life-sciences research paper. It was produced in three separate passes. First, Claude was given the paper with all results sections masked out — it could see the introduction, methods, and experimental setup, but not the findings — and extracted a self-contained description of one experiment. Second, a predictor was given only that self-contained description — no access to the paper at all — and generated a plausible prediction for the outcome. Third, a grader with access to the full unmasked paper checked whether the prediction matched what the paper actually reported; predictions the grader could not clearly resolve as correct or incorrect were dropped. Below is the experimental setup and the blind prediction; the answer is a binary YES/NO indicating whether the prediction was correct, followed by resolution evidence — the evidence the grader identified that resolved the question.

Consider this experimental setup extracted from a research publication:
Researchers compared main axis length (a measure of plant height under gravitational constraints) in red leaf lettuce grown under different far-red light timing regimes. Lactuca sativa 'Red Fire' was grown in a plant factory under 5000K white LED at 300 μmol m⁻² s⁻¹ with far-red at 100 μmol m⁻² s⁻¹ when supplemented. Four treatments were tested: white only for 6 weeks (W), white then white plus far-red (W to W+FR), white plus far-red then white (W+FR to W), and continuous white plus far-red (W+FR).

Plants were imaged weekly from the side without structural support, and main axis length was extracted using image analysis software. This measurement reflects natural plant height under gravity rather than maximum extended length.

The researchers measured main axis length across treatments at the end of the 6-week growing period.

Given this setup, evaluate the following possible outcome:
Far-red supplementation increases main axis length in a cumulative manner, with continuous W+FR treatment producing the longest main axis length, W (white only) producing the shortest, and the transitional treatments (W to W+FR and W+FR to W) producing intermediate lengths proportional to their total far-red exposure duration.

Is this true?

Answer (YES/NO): NO